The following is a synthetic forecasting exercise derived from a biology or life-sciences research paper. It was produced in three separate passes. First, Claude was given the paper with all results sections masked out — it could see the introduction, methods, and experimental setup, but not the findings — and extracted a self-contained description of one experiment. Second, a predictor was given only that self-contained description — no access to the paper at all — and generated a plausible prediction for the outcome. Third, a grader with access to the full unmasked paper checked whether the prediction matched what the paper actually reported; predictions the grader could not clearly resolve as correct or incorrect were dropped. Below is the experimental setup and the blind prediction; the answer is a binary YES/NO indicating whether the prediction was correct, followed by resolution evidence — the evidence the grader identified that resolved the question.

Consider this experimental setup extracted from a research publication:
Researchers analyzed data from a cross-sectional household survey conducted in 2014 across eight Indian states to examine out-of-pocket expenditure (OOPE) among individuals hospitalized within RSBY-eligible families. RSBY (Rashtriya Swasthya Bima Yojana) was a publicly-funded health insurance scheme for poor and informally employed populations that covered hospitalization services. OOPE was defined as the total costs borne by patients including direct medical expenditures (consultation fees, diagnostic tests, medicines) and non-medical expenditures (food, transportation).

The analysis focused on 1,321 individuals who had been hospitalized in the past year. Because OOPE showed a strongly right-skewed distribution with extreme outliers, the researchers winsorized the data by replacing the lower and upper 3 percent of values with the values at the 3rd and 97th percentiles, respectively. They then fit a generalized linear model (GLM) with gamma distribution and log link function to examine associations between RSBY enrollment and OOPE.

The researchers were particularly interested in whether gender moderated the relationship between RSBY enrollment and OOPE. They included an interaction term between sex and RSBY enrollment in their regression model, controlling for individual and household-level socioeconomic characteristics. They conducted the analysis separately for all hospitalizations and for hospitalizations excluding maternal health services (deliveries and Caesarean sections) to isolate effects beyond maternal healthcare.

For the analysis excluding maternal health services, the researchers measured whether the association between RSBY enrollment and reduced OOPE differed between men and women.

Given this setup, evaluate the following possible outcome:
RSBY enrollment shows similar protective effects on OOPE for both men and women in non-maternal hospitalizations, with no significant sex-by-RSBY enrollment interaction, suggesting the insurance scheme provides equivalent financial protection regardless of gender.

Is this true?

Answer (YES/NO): NO